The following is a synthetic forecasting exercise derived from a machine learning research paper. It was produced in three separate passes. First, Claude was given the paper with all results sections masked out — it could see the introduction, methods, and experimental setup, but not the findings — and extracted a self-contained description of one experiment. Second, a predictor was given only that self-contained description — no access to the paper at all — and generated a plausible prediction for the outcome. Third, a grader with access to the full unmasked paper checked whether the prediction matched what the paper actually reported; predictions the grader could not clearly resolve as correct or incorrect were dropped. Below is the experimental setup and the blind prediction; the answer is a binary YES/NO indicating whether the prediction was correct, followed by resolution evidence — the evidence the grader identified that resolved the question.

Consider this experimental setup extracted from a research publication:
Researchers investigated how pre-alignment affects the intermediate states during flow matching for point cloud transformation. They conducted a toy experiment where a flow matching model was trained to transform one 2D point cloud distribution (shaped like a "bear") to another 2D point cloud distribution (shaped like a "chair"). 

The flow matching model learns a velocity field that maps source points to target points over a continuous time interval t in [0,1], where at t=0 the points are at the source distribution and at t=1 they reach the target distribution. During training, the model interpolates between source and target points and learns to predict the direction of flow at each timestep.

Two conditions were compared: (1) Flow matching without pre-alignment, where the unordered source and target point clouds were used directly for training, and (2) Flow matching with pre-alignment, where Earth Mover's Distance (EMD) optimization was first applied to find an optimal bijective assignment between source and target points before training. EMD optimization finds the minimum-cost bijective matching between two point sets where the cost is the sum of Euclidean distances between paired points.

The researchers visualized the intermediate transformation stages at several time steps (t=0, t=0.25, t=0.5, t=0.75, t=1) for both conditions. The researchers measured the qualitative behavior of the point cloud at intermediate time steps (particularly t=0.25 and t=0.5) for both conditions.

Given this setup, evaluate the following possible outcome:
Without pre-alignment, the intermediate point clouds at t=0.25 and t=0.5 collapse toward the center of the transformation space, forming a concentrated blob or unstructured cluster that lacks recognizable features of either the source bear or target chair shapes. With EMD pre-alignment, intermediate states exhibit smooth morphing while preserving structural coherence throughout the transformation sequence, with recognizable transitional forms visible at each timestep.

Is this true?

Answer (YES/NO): NO